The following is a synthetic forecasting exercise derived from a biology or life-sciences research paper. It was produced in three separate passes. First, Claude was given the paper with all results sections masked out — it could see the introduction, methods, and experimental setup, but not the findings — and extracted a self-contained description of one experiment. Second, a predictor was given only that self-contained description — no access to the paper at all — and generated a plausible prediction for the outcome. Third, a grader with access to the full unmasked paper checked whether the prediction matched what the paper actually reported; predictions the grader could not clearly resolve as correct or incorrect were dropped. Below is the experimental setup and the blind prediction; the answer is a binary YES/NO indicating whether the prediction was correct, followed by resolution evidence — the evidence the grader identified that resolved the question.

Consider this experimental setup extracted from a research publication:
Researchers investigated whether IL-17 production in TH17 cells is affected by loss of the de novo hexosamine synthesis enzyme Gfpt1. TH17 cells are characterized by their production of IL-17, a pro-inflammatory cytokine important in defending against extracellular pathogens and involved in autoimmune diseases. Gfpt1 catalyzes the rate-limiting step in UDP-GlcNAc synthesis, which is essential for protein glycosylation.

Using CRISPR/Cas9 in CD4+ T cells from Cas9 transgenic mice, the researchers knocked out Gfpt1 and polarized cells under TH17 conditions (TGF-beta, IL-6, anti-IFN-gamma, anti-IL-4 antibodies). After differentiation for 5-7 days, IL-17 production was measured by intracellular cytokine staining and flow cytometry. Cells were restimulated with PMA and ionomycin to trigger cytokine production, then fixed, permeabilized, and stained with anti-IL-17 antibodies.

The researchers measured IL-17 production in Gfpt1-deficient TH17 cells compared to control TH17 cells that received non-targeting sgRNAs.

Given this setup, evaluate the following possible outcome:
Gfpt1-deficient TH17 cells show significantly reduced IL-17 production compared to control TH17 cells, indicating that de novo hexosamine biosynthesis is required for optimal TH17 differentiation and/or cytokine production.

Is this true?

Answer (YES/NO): NO